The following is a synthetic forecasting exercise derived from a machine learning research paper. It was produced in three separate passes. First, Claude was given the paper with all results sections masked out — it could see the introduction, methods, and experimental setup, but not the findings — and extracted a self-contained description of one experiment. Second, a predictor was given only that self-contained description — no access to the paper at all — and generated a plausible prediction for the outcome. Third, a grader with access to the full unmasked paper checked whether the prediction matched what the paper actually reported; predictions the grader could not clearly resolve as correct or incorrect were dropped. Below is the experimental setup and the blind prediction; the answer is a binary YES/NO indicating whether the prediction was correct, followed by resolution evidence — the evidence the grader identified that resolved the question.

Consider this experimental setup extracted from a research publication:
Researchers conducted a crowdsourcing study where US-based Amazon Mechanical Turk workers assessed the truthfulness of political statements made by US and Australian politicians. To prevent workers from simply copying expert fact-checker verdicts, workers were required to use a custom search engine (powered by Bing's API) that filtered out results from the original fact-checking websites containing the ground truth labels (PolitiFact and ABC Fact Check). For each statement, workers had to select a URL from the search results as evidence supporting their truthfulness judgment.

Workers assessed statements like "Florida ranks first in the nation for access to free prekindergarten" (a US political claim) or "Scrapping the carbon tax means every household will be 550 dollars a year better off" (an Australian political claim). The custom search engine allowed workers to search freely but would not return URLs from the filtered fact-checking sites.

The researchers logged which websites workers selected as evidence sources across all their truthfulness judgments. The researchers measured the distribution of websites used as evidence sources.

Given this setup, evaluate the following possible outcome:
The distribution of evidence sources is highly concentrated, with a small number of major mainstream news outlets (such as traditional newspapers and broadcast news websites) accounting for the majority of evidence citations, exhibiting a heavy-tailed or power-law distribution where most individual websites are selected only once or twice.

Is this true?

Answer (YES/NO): NO